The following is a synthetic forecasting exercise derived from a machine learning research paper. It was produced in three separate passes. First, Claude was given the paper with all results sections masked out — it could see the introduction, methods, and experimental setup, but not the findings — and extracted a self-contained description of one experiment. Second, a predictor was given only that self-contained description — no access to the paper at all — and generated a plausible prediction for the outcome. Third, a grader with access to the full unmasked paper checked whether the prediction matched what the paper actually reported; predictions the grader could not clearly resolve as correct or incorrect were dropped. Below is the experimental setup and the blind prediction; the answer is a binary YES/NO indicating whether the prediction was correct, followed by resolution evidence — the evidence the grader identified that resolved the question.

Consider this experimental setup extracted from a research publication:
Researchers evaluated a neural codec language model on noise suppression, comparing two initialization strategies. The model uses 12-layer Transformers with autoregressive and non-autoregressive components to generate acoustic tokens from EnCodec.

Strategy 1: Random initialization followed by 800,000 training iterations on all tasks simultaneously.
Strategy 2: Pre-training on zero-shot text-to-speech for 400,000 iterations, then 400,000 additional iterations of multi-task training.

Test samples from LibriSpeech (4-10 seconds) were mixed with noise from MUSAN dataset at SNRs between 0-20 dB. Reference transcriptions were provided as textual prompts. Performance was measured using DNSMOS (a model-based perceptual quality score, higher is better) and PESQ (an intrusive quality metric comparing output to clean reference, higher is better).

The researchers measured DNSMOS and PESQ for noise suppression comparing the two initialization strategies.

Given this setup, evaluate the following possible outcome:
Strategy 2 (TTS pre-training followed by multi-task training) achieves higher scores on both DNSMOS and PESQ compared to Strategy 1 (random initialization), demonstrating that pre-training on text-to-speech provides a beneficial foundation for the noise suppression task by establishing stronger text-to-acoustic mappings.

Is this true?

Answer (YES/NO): NO